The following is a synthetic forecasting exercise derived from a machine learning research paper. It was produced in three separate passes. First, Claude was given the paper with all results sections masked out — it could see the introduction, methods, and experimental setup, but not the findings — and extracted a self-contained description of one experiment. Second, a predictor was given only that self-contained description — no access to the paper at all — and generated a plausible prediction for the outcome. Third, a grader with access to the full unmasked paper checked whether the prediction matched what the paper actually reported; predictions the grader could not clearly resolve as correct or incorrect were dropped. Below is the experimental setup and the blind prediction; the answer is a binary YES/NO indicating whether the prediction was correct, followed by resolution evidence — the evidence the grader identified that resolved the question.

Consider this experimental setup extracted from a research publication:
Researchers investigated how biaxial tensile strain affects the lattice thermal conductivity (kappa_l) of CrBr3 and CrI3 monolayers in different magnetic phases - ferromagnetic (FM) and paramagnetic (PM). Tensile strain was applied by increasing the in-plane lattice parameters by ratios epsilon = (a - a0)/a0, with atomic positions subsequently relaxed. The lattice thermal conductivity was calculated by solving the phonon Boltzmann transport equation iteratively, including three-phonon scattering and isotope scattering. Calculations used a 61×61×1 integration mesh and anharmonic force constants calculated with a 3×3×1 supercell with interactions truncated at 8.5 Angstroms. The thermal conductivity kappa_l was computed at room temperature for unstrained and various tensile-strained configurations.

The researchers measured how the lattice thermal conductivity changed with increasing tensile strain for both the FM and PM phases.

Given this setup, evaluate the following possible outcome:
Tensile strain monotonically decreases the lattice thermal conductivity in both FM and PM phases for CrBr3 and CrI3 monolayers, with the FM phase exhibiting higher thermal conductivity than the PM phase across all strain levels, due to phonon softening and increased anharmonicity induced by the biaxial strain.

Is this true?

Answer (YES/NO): NO